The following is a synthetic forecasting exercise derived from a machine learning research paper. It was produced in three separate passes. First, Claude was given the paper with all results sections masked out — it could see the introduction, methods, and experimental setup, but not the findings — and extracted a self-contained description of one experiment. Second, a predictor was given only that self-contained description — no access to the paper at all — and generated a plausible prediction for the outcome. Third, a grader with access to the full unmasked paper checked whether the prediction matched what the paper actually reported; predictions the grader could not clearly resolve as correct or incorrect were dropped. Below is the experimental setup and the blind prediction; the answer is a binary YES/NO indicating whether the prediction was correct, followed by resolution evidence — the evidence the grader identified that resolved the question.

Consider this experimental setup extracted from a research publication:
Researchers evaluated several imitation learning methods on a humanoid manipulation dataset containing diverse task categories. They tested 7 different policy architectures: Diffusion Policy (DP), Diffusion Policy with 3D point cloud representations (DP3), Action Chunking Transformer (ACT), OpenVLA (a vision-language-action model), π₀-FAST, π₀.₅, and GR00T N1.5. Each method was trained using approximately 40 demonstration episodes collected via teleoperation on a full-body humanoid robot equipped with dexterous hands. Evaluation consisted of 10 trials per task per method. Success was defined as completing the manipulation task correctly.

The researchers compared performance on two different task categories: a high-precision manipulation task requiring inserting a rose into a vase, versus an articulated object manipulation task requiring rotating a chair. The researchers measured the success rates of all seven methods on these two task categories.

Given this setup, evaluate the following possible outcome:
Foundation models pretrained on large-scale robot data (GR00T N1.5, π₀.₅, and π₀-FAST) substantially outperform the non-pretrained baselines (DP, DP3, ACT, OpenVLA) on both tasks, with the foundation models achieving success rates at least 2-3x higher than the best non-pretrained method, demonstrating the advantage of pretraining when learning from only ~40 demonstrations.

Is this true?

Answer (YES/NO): NO